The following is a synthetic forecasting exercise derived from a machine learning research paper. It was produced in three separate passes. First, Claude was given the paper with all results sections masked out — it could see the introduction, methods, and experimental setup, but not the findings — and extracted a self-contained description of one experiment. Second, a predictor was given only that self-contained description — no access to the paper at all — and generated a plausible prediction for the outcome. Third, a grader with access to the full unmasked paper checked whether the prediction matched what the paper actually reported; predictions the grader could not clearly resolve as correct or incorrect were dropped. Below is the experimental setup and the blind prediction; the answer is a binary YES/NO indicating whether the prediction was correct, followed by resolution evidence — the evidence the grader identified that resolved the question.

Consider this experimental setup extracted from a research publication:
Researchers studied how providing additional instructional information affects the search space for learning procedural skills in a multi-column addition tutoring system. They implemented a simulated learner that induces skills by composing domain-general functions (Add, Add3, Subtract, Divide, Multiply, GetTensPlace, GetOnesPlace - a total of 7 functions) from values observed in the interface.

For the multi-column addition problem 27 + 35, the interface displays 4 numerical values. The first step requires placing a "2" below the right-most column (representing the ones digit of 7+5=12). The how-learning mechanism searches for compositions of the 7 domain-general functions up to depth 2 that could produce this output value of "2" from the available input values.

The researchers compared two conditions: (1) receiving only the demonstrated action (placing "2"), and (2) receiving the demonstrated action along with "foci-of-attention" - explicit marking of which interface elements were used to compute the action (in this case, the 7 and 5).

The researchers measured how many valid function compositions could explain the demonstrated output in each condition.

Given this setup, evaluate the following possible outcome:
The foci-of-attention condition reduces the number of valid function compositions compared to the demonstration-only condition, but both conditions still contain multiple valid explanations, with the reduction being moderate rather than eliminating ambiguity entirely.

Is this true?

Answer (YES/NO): YES